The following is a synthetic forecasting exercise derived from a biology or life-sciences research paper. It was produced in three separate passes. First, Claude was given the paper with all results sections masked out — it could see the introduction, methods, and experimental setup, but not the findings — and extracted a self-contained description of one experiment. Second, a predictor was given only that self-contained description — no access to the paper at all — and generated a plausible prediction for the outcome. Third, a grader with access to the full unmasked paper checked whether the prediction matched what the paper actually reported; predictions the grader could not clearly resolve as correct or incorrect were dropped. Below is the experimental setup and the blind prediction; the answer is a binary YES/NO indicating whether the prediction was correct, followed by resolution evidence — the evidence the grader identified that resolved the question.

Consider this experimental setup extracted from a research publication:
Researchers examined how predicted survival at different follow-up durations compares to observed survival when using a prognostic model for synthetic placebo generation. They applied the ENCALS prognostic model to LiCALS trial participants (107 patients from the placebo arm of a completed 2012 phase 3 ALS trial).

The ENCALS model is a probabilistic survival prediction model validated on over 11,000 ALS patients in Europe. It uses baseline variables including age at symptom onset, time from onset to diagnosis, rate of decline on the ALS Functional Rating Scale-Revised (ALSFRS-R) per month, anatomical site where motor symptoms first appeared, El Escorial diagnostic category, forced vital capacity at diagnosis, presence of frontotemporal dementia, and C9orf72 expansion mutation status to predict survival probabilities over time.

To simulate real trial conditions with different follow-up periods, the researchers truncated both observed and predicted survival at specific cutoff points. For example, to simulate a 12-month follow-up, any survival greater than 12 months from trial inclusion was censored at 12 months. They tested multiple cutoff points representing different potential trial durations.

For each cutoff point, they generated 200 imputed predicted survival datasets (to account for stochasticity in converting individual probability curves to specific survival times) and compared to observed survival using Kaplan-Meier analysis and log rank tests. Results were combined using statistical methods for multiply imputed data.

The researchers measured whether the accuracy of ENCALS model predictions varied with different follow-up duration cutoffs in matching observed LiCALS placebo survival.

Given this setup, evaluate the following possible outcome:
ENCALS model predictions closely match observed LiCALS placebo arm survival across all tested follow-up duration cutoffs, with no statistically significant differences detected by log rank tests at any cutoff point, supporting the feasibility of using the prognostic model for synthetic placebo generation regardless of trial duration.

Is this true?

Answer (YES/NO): NO